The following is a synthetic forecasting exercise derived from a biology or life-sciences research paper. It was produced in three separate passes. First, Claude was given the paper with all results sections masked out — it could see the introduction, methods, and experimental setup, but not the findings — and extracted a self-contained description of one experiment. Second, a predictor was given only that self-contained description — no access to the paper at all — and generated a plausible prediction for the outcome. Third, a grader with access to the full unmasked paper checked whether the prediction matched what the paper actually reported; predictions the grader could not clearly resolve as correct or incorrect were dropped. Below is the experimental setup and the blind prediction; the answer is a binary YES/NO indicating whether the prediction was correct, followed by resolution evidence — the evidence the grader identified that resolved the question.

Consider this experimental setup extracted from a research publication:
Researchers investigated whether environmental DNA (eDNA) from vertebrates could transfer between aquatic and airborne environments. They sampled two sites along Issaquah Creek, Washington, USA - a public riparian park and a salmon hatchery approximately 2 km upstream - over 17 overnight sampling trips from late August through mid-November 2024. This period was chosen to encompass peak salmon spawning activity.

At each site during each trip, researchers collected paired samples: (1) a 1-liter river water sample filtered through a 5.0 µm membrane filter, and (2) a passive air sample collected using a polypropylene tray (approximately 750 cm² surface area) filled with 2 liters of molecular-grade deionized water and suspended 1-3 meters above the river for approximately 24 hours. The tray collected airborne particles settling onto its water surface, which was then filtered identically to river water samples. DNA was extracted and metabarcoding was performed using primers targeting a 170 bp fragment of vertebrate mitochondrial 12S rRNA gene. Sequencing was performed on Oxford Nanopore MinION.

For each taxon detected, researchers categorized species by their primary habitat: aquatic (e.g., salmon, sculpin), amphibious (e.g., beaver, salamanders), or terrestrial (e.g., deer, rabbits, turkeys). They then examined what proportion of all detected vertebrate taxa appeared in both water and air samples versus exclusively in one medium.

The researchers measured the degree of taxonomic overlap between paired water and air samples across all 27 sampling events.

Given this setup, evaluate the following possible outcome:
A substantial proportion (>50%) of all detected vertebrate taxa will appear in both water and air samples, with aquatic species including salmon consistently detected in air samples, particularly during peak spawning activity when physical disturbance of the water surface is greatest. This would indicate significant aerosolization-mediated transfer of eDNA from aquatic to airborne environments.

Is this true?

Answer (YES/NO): NO